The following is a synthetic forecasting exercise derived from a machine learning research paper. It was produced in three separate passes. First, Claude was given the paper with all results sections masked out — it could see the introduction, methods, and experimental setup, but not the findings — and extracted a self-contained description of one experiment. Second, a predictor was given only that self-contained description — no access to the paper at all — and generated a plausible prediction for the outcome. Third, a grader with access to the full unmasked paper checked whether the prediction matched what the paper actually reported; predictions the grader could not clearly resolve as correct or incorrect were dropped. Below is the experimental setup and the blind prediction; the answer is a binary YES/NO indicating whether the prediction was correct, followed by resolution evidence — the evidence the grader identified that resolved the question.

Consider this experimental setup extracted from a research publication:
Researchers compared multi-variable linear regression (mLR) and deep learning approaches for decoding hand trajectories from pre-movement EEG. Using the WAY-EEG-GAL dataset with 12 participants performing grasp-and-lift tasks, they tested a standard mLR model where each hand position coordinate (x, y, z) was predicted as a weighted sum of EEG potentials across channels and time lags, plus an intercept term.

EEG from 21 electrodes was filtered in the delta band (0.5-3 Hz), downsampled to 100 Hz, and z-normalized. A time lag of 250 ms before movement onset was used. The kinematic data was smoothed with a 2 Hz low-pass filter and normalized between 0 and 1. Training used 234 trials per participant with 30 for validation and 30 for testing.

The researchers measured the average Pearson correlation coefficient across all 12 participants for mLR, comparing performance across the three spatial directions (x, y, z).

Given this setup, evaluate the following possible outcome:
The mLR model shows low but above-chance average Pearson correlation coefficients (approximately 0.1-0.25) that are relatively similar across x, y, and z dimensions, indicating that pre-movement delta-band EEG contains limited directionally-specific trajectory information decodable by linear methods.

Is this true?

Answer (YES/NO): NO